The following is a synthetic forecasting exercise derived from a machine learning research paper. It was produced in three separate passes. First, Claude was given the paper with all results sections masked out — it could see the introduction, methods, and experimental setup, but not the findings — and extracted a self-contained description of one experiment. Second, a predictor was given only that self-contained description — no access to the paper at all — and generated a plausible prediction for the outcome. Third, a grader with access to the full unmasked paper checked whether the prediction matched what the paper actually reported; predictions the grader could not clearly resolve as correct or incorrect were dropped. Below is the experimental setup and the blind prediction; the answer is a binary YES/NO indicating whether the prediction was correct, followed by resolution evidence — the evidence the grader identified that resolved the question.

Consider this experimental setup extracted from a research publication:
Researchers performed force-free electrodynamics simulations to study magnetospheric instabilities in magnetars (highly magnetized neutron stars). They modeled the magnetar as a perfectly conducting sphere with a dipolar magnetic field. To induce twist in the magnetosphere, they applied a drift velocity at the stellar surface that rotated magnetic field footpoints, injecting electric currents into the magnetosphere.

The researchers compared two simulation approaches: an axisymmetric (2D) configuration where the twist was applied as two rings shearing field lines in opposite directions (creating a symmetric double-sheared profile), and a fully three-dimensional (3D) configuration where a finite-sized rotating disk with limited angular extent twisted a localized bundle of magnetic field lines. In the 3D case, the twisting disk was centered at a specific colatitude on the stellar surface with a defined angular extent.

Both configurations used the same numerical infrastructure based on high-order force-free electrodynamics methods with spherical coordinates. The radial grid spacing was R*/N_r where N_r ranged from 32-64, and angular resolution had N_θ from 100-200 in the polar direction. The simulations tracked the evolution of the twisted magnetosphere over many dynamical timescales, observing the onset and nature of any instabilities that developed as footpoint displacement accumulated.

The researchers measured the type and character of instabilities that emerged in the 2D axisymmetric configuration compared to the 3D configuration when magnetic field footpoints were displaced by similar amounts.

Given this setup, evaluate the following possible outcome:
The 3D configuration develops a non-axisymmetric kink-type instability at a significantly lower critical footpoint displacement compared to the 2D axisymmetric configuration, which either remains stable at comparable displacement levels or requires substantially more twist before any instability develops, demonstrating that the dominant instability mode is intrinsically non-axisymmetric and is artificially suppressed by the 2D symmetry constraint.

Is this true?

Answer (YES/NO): NO